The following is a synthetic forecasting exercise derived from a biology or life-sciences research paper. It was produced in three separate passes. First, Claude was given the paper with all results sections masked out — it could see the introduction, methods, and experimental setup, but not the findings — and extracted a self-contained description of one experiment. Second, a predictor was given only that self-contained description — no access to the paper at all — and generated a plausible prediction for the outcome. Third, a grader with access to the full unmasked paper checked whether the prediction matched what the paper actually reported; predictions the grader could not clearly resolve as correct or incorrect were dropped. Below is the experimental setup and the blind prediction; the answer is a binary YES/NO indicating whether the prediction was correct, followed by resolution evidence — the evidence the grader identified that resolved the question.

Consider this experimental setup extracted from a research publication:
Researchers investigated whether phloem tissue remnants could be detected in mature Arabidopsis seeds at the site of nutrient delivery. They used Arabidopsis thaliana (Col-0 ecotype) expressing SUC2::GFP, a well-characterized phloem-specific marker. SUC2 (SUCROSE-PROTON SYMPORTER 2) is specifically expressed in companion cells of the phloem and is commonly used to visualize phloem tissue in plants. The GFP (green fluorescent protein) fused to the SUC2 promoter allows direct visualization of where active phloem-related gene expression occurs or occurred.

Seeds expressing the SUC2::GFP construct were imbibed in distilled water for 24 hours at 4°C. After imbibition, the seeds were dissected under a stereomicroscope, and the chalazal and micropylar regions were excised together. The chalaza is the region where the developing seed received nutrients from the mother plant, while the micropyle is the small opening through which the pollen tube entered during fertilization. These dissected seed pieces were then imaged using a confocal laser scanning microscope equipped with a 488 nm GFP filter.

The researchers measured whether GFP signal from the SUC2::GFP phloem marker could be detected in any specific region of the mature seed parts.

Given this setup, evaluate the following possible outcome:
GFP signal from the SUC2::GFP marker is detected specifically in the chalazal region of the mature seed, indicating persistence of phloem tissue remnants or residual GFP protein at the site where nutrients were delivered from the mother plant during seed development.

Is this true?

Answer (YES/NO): YES